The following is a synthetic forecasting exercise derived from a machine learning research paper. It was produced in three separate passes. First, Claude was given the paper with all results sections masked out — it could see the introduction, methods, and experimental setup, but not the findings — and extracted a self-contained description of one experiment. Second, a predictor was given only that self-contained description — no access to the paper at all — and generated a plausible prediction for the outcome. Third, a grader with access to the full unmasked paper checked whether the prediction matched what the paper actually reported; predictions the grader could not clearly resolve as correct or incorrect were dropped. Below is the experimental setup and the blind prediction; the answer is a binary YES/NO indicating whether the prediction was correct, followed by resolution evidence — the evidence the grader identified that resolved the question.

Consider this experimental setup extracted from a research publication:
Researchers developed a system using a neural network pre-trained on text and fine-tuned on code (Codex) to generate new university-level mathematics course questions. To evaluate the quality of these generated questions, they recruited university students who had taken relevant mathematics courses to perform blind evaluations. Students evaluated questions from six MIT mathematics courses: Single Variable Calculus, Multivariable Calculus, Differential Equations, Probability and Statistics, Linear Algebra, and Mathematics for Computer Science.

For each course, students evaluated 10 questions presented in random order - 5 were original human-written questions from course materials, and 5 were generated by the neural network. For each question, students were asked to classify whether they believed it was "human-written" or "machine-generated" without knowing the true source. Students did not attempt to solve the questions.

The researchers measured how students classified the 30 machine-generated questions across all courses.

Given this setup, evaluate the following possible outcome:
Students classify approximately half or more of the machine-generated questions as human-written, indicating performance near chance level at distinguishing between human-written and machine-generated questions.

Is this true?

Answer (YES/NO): YES